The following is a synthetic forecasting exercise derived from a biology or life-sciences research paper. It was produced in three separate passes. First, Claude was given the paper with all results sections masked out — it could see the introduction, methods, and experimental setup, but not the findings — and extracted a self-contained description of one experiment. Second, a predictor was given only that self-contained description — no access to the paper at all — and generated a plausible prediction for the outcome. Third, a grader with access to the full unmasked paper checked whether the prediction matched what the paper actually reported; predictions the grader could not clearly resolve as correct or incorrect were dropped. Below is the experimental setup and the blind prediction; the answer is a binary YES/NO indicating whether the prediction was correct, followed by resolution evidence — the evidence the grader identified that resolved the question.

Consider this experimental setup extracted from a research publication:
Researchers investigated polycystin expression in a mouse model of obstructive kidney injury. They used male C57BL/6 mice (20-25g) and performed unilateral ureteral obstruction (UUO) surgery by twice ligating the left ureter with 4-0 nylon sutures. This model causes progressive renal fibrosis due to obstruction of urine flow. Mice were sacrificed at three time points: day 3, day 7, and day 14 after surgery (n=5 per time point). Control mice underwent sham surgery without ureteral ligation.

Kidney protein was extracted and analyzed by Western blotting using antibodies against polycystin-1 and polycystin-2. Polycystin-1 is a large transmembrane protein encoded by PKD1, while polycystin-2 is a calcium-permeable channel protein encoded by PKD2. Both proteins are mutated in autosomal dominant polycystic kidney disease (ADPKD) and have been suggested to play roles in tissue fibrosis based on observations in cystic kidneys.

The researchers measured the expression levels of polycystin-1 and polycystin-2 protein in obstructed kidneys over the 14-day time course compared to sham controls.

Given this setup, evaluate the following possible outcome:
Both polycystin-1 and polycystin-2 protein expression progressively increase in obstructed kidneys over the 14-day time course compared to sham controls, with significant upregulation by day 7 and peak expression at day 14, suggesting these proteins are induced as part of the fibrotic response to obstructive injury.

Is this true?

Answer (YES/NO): YES